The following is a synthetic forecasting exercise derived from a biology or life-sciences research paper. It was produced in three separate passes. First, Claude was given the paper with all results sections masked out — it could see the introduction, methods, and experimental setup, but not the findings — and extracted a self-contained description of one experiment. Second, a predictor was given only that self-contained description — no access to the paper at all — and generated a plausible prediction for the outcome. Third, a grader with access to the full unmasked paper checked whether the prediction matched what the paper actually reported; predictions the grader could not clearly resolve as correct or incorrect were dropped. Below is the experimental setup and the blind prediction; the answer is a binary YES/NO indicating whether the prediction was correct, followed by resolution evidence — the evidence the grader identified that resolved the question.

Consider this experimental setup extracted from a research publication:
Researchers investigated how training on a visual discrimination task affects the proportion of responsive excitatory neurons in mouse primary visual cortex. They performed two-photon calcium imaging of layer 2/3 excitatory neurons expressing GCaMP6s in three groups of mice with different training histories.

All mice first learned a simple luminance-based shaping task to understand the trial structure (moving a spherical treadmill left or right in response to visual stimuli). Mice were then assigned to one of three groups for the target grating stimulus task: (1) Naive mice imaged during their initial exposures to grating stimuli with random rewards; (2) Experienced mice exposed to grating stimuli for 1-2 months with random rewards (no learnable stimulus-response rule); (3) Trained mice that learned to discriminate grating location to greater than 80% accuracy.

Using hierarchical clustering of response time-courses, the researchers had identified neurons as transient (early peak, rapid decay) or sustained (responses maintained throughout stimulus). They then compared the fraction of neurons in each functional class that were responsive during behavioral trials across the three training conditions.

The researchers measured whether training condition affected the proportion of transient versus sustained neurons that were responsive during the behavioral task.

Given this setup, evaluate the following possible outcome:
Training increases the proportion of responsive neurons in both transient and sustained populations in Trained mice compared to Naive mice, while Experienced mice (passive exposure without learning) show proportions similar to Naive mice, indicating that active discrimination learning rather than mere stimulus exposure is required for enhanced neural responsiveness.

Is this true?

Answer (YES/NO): NO